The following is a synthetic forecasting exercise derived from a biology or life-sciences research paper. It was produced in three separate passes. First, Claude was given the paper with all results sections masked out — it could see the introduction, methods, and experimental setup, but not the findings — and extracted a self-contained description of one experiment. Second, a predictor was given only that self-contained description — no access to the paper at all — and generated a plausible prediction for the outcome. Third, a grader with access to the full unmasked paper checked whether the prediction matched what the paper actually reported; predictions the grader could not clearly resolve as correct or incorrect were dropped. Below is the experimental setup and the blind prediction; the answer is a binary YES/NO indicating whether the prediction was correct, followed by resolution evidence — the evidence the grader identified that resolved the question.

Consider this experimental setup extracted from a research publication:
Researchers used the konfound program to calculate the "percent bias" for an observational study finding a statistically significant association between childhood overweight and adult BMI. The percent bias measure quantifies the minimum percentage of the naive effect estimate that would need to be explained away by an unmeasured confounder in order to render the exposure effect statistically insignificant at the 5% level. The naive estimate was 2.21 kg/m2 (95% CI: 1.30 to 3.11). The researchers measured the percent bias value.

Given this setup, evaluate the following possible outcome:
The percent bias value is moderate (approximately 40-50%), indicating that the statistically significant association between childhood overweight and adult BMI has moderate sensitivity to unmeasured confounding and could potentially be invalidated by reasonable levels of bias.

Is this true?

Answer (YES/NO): NO